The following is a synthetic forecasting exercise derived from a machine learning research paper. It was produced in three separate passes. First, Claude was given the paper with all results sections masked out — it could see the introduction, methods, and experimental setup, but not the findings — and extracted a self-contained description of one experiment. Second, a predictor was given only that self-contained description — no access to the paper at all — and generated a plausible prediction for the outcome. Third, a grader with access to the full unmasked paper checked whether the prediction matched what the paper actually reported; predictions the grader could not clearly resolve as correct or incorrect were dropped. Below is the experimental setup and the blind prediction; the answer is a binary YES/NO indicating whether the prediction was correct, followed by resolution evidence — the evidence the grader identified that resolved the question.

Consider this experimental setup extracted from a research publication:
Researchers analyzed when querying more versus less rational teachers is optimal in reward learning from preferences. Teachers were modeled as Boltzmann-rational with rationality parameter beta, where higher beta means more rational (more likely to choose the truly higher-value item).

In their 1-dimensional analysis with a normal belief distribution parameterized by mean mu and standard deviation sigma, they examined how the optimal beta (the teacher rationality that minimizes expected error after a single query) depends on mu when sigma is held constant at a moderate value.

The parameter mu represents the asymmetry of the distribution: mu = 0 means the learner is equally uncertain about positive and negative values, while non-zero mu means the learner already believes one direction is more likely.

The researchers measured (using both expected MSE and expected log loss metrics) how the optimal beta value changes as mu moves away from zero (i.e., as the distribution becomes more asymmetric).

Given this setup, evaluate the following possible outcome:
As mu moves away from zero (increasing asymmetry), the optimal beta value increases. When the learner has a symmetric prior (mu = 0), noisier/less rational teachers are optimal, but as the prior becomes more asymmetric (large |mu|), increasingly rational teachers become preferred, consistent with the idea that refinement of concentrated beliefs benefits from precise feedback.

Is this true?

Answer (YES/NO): NO